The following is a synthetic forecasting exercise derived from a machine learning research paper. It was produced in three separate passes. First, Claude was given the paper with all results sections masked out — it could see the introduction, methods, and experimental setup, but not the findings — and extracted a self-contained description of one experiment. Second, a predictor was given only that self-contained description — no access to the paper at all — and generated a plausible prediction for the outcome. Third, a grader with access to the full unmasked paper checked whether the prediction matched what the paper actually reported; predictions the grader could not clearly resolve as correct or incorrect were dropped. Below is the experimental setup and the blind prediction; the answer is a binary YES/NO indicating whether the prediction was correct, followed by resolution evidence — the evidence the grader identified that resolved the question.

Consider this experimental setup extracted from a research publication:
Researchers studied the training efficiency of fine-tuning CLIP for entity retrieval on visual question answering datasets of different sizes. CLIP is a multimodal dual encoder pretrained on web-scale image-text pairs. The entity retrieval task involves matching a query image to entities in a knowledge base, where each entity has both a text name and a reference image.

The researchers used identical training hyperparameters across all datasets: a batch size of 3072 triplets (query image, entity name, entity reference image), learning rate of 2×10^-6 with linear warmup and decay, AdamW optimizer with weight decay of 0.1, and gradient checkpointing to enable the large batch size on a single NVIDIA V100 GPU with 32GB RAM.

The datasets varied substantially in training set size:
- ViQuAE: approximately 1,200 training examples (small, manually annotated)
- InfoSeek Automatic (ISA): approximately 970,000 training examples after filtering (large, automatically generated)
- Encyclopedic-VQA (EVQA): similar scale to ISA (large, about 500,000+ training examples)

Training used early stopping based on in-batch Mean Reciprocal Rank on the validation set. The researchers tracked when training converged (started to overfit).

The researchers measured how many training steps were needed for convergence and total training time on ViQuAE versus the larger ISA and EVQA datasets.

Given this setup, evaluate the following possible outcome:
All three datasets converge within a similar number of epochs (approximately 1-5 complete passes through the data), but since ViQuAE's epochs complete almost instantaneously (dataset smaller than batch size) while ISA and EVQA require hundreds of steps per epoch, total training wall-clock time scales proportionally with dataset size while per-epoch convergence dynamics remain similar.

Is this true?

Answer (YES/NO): NO